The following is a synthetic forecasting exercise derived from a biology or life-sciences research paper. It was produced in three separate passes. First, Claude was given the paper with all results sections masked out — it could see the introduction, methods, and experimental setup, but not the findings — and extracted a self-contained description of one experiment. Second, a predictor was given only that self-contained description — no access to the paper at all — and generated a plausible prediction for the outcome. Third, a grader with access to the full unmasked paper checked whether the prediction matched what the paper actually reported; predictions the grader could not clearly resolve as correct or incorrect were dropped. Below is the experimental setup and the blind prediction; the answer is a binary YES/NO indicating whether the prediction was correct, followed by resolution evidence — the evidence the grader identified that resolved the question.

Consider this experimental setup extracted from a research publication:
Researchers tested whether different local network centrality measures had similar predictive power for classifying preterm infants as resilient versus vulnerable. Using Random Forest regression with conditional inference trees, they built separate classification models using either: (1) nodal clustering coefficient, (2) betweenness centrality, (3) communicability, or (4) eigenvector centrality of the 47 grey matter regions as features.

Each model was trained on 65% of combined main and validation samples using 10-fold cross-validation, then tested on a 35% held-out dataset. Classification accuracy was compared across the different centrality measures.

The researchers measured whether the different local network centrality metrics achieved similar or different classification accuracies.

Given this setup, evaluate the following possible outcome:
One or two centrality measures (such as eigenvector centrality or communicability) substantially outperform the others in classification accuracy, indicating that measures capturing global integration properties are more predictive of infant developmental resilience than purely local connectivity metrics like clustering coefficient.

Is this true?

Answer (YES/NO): NO